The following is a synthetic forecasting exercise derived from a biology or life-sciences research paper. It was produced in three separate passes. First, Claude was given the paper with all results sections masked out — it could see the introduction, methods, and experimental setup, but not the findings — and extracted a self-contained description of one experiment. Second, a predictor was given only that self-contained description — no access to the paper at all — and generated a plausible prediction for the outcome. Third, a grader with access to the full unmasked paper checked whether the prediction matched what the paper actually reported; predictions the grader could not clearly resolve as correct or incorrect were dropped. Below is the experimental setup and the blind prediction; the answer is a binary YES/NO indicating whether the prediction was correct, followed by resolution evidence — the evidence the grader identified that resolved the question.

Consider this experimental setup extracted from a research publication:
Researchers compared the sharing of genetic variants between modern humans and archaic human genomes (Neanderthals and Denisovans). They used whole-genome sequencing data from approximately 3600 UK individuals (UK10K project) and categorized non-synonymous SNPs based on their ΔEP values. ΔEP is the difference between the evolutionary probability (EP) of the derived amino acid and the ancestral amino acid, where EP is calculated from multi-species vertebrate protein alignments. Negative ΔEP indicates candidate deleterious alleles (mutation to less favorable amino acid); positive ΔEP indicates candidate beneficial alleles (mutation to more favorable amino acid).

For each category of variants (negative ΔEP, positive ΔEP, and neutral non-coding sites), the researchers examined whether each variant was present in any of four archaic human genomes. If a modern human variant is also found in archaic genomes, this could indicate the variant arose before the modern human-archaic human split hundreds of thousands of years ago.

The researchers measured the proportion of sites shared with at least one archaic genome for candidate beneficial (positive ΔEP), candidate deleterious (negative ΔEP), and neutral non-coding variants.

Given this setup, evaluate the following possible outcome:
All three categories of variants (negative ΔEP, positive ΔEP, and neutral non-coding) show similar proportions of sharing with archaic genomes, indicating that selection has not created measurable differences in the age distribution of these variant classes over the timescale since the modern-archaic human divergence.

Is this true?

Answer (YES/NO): NO